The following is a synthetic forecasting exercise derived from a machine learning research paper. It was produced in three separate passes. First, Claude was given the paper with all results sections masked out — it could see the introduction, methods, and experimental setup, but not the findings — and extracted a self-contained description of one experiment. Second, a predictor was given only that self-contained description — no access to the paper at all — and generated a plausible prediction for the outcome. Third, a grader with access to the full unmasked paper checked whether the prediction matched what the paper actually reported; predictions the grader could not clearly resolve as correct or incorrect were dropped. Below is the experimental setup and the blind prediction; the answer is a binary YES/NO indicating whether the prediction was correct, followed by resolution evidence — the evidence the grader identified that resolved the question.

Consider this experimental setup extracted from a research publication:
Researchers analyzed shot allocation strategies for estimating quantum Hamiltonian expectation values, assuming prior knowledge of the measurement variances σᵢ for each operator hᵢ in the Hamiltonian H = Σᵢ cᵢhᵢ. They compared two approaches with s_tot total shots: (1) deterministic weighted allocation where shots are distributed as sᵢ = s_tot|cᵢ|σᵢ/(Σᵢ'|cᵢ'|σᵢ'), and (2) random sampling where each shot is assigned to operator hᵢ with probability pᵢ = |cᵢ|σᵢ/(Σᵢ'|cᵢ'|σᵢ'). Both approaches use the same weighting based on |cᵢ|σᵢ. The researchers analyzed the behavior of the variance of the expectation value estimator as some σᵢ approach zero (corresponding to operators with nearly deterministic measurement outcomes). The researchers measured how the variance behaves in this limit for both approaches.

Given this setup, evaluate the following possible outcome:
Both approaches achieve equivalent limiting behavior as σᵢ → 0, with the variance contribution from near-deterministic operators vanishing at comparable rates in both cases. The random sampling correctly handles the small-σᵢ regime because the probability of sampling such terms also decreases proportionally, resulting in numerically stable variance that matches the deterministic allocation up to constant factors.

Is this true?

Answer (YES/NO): NO